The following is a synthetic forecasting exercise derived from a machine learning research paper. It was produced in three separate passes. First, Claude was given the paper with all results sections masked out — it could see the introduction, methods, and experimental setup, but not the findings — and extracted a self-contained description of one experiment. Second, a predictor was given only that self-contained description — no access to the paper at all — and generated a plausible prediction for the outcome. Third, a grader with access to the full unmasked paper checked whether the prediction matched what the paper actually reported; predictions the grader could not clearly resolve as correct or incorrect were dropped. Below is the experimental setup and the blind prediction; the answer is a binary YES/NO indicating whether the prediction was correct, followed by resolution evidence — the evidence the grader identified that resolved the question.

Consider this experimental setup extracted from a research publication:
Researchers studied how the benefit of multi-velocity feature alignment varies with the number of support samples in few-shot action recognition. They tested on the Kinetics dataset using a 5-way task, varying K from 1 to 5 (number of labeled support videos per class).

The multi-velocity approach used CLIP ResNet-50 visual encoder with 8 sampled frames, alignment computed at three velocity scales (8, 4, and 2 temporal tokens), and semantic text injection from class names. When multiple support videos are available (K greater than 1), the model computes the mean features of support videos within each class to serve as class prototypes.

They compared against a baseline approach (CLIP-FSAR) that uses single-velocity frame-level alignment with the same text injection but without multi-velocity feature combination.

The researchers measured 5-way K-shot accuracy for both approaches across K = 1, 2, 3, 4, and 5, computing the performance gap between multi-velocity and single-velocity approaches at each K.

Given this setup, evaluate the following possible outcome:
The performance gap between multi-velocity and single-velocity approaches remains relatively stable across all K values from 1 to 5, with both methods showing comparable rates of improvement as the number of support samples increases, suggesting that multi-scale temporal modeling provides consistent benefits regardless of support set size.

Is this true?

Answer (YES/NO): NO